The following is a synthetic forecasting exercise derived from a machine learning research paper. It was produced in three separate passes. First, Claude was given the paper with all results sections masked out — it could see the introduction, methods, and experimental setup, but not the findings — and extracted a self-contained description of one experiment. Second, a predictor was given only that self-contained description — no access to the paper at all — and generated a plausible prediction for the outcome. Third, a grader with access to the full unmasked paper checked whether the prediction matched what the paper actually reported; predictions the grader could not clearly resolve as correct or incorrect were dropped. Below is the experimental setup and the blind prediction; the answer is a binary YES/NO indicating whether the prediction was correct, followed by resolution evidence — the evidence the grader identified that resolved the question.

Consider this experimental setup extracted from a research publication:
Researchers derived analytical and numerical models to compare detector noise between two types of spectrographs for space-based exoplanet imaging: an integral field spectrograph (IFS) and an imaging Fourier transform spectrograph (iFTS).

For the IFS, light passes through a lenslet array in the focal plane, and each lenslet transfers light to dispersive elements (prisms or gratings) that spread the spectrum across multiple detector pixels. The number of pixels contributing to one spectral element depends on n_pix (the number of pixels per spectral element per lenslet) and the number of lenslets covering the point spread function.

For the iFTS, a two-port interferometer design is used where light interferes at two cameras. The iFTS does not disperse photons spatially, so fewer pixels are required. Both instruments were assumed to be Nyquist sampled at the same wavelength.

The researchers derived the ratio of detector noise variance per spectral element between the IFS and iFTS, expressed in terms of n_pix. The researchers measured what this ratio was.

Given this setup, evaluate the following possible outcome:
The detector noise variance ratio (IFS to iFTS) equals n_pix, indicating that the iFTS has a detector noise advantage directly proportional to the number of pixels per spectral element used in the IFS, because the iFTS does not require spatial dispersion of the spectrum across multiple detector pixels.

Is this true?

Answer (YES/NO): NO